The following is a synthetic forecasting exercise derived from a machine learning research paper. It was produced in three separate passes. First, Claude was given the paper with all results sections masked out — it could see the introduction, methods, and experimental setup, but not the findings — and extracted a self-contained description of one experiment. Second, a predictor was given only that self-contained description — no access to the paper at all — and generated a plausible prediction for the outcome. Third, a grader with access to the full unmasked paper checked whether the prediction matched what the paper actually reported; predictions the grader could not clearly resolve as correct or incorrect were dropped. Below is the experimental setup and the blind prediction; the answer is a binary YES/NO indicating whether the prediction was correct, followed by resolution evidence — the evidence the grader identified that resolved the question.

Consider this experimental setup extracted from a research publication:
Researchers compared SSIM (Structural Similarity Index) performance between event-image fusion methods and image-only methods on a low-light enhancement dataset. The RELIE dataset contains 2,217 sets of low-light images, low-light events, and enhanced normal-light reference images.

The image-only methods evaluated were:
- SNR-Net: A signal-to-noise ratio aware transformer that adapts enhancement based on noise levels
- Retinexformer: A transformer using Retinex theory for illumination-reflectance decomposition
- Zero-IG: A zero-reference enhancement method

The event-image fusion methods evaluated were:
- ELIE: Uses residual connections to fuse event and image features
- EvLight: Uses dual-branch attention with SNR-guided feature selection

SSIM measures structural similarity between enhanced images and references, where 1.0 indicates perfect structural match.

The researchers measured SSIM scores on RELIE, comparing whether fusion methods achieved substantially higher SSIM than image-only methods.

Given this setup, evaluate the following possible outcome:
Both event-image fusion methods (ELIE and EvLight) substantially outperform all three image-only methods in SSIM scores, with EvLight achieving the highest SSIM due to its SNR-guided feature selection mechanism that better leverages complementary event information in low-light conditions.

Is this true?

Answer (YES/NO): NO